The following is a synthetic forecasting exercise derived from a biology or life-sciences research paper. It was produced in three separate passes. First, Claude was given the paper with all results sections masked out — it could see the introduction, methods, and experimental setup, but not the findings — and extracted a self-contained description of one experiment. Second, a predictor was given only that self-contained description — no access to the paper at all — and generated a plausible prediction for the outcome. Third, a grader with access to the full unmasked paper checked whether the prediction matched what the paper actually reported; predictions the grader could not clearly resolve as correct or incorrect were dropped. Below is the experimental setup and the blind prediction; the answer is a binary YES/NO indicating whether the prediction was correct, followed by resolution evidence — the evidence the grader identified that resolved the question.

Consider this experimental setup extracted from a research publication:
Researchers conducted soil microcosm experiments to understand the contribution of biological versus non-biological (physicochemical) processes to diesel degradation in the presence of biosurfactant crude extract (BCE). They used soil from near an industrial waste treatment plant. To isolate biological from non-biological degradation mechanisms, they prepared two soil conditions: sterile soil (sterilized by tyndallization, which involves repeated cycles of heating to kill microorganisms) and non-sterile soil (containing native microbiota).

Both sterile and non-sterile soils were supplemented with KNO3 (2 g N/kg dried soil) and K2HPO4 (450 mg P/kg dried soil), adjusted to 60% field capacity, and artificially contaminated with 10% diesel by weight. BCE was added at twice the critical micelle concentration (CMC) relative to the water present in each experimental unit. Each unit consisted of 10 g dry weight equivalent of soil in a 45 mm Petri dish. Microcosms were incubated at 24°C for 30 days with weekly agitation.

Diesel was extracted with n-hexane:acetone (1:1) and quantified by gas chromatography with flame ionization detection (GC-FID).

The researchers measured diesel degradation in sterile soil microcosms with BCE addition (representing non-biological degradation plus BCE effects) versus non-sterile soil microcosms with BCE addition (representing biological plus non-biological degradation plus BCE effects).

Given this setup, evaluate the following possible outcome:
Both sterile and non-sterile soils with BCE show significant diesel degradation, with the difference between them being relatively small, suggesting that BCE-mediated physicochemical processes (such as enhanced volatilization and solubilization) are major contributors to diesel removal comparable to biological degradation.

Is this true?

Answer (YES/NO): NO